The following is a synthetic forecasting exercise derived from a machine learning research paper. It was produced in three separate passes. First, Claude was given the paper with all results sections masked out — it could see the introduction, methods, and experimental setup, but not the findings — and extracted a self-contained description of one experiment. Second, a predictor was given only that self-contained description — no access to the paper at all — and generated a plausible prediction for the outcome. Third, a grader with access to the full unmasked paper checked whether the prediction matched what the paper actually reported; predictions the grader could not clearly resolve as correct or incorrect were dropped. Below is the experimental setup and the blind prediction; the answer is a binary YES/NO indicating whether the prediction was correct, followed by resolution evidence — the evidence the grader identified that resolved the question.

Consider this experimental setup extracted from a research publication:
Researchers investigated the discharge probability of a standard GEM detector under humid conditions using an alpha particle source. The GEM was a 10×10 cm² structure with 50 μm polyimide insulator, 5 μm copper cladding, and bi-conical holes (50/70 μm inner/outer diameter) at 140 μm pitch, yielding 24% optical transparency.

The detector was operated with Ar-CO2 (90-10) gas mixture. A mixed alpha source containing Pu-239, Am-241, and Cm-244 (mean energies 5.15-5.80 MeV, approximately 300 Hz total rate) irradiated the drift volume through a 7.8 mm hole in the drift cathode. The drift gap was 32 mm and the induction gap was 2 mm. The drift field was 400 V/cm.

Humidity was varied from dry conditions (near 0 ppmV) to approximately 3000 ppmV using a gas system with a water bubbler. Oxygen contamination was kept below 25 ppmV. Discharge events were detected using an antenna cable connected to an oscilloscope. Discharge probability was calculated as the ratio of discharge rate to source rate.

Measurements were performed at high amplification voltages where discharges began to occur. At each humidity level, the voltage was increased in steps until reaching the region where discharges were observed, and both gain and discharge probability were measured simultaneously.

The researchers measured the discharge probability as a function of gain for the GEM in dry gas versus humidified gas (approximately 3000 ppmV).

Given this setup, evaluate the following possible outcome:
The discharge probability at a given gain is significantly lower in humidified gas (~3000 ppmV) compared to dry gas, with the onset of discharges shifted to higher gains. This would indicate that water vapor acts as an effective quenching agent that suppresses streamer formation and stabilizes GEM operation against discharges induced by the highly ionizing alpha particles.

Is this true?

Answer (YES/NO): NO